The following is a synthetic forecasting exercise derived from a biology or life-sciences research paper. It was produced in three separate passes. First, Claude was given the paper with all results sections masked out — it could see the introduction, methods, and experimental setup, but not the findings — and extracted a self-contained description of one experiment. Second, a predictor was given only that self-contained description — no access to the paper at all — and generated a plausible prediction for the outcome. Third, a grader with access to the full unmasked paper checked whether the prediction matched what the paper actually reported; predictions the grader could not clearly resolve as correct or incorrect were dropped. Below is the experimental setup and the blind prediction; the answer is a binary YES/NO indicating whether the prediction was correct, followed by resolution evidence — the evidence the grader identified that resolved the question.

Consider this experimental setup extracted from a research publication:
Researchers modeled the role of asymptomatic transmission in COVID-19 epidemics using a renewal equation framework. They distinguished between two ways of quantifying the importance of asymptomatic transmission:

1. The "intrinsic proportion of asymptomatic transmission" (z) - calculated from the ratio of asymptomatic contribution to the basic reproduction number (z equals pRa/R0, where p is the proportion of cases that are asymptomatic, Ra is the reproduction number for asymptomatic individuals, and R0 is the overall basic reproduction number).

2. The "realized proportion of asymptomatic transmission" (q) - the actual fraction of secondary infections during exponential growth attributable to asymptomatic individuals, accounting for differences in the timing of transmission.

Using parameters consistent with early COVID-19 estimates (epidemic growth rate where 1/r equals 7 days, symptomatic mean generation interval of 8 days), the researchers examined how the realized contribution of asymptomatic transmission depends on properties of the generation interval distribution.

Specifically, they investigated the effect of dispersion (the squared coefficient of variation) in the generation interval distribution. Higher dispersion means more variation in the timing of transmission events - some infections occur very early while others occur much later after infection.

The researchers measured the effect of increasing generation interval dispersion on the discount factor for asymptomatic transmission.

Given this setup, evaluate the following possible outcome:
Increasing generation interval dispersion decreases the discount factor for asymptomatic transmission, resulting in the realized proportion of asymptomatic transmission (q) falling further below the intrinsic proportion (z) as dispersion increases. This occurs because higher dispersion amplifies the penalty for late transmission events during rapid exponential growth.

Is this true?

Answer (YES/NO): NO